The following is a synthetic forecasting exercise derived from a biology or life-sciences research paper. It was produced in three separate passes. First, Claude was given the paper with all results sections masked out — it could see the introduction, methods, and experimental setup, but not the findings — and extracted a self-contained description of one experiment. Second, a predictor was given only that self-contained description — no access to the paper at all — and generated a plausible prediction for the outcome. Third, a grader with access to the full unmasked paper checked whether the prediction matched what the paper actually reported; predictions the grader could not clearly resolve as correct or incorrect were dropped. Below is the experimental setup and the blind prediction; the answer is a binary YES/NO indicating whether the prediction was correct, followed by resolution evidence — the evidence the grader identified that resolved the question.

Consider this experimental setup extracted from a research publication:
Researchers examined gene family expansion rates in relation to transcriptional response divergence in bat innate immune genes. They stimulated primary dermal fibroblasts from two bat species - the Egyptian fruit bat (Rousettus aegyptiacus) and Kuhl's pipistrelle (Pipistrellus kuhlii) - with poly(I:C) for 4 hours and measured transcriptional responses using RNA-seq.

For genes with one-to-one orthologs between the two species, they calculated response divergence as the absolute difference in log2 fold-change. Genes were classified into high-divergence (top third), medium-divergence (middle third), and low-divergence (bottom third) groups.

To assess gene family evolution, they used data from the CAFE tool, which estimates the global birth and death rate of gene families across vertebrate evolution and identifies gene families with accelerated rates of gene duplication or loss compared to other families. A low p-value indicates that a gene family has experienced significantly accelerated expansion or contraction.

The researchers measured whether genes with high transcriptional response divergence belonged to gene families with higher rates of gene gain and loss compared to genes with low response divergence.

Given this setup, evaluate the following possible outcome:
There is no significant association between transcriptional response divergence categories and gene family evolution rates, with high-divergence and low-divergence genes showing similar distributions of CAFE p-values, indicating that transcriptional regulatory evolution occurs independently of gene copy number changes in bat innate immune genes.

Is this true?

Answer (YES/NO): YES